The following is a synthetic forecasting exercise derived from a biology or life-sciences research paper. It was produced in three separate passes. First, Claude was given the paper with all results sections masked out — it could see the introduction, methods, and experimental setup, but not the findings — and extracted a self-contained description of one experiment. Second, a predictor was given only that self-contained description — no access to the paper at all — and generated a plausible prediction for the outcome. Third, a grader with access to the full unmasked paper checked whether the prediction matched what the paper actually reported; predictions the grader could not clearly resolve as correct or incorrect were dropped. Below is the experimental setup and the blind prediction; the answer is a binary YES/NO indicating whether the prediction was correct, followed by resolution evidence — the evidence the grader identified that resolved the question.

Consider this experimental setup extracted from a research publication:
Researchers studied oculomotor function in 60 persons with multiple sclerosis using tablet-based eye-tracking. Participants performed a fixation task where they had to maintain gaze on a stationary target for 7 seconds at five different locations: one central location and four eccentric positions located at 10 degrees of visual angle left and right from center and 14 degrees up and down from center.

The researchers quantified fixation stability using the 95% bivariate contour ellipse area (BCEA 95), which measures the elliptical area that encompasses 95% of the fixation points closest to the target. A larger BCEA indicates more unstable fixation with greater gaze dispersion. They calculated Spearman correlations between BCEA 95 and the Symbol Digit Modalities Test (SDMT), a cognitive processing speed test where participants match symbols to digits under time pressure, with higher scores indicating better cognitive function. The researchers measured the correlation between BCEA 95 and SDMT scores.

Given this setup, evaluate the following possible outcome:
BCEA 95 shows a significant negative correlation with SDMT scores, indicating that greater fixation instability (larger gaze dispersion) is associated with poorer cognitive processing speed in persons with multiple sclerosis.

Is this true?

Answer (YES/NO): YES